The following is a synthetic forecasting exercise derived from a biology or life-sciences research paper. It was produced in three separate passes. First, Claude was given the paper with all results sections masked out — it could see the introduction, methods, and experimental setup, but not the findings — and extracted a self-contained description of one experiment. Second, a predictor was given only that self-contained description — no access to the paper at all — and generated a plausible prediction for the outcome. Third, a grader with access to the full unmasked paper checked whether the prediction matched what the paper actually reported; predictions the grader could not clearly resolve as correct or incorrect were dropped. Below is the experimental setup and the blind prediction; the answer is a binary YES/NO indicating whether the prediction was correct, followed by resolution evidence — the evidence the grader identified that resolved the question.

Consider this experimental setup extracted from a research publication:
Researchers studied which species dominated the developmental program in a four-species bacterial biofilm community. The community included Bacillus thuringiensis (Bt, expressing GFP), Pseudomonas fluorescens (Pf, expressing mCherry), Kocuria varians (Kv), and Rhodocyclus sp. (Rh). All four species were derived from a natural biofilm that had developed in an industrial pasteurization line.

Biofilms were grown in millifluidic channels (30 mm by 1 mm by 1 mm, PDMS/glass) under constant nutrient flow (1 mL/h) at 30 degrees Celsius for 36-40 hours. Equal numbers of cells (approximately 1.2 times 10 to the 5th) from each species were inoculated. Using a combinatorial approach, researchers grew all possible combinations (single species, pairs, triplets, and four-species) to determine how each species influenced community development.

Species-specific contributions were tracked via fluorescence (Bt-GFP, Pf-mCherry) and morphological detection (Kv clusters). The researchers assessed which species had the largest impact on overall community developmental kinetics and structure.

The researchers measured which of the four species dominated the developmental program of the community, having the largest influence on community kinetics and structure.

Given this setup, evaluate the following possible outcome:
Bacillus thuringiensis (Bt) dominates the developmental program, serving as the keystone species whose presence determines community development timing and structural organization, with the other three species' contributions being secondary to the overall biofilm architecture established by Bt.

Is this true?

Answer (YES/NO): NO